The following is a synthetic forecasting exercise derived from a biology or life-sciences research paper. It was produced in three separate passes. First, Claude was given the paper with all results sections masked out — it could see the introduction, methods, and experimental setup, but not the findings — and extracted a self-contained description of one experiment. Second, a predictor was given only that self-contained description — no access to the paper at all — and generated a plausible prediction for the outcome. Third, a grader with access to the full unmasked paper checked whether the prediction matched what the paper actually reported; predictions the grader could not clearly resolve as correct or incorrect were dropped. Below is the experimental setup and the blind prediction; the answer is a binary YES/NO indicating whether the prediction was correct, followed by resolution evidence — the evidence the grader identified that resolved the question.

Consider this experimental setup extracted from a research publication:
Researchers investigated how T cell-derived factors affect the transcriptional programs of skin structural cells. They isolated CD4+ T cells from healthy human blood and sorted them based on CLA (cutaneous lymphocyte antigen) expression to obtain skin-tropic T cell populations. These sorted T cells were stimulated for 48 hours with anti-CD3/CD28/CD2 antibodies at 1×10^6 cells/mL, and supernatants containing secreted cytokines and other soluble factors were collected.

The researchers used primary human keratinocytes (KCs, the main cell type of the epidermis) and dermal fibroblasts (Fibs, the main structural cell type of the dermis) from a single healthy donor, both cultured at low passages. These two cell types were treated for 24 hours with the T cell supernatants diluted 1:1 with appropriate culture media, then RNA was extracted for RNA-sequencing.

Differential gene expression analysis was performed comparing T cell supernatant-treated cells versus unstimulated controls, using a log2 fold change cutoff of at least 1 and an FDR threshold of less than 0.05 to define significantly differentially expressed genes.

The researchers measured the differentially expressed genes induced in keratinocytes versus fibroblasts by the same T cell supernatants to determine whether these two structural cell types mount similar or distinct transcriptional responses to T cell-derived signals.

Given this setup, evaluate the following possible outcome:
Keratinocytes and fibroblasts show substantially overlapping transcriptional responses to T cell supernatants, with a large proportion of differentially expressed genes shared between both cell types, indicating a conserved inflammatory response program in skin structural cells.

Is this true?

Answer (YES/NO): NO